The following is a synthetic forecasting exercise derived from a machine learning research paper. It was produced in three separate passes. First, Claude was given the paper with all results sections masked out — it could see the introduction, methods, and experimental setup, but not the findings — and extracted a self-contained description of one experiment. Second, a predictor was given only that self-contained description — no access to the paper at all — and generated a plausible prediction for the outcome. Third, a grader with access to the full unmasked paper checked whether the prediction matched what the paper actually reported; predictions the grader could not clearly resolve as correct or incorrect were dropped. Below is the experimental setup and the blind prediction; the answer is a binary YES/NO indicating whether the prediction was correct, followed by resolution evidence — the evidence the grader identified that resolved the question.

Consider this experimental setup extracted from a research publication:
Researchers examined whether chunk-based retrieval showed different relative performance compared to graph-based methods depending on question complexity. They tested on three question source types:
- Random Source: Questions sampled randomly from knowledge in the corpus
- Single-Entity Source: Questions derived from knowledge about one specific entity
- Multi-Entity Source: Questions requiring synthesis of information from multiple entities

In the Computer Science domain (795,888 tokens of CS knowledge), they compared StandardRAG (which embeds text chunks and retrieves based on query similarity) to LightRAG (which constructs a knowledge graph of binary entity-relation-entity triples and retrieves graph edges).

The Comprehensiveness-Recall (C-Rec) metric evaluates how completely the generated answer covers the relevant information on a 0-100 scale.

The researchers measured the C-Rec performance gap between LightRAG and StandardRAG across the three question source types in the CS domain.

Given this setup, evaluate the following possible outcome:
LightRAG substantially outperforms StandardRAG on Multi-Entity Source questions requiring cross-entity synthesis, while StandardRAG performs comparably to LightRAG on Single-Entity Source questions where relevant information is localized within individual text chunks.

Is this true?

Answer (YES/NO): NO